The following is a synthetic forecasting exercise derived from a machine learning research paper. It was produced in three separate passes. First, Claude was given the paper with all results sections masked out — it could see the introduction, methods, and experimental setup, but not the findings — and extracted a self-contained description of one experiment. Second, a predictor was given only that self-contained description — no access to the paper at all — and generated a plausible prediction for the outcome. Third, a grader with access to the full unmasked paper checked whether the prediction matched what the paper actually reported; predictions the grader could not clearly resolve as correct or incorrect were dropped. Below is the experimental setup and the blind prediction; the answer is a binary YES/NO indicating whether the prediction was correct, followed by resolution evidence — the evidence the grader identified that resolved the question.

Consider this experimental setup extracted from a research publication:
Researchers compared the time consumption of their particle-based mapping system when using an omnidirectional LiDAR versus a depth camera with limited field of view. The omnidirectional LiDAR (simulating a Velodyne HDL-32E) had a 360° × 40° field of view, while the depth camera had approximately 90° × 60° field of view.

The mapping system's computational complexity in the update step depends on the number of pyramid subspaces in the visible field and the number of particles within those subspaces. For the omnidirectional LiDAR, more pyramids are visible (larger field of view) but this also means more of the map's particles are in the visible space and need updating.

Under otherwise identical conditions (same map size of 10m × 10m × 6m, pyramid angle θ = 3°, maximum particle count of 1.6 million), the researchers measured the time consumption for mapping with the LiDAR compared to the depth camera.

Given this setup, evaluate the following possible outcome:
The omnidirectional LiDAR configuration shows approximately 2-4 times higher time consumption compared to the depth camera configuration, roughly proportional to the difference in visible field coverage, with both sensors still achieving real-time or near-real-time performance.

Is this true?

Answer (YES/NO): NO